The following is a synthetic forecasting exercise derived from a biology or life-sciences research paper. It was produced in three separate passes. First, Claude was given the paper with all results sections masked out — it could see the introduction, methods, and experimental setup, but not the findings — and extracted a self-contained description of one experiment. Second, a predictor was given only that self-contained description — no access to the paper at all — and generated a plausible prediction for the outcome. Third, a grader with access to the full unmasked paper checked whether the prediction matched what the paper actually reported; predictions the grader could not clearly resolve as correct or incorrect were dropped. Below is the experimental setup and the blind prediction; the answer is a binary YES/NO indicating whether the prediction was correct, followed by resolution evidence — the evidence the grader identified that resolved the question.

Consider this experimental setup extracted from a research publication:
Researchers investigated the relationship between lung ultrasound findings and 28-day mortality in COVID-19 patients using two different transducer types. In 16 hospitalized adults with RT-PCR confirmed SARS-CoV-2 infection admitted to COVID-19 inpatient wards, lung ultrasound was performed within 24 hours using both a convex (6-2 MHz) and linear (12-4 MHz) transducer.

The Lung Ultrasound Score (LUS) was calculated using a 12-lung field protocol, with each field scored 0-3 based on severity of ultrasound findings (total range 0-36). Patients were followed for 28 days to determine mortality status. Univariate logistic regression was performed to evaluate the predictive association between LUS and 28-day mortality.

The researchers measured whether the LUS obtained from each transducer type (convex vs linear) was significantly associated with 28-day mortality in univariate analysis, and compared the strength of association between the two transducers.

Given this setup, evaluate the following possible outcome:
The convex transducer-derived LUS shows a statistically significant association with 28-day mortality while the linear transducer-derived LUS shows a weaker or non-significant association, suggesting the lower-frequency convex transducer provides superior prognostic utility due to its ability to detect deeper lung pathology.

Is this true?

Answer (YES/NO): NO